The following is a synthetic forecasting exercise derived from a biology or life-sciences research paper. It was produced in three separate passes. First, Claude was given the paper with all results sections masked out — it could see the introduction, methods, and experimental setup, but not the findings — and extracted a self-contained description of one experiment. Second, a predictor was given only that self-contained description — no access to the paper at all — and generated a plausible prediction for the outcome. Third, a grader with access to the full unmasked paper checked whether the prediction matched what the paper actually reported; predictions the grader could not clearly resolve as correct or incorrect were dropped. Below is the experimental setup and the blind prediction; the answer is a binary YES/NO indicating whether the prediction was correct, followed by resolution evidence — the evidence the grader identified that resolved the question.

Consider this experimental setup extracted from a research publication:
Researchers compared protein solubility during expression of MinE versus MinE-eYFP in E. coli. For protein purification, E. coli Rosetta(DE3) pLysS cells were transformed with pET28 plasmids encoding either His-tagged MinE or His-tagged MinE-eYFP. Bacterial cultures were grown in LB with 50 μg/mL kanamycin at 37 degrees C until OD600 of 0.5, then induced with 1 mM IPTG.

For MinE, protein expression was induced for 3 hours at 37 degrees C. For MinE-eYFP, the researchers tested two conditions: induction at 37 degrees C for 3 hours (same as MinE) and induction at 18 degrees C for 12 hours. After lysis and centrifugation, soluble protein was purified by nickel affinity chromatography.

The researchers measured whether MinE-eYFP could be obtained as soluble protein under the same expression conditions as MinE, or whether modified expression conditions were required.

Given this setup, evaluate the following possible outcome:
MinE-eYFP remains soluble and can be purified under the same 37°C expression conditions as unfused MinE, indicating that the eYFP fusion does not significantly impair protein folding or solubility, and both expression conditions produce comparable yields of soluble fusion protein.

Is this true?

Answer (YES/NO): NO